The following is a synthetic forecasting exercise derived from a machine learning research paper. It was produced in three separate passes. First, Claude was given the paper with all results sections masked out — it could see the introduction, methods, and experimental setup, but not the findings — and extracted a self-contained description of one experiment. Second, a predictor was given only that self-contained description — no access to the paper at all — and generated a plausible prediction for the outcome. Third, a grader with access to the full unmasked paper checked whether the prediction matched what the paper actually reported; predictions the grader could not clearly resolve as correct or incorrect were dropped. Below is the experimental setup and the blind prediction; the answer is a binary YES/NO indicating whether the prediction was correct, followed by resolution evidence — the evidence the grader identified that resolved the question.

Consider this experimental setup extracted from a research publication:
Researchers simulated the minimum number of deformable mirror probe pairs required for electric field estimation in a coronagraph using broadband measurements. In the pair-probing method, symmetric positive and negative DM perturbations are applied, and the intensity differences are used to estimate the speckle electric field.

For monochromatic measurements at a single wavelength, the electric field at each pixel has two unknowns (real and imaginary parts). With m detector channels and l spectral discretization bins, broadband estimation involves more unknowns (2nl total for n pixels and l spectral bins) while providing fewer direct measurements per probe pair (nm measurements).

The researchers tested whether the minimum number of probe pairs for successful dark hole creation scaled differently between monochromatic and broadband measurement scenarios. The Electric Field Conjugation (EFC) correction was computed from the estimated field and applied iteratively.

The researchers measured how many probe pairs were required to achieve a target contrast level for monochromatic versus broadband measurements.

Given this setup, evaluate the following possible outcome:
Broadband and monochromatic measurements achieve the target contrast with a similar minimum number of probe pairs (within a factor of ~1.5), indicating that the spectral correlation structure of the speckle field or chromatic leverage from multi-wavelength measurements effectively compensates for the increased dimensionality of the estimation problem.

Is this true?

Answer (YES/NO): NO